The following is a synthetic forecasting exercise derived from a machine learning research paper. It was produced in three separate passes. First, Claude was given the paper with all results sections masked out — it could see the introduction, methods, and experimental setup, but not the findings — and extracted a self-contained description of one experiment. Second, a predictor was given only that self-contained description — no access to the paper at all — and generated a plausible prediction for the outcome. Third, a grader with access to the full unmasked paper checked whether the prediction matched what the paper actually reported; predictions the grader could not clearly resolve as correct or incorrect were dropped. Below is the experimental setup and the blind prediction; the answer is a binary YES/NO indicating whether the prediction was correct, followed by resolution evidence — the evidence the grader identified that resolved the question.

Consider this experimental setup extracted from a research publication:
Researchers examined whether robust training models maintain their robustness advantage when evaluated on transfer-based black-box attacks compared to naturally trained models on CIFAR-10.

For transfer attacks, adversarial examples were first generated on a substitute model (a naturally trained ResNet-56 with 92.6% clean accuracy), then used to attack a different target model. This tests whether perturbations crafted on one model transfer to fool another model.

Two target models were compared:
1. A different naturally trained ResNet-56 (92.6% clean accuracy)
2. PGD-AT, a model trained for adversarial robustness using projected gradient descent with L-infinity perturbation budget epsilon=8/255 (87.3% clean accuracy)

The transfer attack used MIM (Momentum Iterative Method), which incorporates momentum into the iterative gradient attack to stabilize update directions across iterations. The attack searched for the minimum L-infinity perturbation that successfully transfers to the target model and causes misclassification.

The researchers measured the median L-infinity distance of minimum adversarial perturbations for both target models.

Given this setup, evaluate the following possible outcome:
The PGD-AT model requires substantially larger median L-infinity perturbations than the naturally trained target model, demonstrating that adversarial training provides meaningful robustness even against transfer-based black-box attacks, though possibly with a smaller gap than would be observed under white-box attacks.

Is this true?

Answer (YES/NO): NO